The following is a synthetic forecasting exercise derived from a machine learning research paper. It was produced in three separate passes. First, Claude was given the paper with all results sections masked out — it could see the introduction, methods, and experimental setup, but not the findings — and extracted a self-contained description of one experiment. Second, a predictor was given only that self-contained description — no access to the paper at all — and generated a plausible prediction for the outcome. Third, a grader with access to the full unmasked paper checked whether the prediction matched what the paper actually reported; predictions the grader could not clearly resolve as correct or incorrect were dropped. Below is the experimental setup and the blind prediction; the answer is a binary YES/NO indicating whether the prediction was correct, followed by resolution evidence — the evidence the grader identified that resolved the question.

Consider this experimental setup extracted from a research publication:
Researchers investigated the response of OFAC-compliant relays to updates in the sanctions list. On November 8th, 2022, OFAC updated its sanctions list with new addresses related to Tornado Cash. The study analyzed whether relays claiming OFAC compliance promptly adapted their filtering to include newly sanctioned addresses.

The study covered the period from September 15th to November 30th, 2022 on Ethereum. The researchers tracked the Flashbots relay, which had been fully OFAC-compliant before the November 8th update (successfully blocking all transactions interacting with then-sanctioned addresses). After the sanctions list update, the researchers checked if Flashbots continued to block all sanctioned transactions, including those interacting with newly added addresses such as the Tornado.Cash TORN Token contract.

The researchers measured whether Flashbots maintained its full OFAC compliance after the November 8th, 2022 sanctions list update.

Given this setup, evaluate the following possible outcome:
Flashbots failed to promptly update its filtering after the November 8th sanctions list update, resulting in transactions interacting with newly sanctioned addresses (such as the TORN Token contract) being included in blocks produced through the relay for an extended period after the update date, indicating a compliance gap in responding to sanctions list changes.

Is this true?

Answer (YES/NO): YES